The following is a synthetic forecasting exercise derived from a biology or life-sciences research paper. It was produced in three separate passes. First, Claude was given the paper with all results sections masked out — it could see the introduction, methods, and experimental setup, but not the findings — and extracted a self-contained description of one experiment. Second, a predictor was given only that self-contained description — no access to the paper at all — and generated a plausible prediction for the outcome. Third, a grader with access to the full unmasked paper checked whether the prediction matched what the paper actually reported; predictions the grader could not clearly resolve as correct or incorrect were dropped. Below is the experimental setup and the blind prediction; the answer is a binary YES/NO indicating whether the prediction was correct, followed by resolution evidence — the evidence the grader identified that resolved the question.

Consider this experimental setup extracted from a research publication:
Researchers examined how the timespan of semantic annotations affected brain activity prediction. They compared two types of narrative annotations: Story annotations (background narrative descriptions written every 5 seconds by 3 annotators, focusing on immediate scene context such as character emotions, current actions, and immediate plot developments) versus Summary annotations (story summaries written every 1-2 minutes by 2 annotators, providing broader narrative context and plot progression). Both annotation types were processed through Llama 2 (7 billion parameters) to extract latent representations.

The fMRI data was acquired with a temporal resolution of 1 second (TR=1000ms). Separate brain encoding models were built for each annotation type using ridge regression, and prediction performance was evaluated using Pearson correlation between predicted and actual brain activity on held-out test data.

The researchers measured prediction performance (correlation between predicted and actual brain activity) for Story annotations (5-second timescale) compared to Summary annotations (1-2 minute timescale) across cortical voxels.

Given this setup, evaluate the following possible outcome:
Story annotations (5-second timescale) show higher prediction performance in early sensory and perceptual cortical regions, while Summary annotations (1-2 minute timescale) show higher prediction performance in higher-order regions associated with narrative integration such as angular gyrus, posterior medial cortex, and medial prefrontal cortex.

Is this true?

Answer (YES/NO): NO